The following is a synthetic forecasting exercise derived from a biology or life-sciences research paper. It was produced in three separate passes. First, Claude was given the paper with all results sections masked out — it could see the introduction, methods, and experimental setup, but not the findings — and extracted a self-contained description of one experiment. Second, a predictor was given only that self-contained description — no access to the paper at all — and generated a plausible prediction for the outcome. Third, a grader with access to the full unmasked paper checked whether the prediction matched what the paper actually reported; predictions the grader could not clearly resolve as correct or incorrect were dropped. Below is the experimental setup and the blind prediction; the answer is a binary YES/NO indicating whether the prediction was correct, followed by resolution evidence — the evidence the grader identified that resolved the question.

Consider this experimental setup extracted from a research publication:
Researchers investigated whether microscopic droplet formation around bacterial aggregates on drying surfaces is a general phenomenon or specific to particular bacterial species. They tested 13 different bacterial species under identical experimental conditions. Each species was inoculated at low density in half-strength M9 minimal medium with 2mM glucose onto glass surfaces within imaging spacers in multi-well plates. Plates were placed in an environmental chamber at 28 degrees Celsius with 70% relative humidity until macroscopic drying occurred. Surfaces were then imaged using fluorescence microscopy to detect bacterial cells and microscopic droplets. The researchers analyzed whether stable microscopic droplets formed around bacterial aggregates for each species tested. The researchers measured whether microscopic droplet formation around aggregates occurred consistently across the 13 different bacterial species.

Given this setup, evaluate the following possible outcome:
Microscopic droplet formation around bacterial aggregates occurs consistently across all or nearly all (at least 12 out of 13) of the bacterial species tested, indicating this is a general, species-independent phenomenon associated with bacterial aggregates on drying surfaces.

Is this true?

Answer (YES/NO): YES